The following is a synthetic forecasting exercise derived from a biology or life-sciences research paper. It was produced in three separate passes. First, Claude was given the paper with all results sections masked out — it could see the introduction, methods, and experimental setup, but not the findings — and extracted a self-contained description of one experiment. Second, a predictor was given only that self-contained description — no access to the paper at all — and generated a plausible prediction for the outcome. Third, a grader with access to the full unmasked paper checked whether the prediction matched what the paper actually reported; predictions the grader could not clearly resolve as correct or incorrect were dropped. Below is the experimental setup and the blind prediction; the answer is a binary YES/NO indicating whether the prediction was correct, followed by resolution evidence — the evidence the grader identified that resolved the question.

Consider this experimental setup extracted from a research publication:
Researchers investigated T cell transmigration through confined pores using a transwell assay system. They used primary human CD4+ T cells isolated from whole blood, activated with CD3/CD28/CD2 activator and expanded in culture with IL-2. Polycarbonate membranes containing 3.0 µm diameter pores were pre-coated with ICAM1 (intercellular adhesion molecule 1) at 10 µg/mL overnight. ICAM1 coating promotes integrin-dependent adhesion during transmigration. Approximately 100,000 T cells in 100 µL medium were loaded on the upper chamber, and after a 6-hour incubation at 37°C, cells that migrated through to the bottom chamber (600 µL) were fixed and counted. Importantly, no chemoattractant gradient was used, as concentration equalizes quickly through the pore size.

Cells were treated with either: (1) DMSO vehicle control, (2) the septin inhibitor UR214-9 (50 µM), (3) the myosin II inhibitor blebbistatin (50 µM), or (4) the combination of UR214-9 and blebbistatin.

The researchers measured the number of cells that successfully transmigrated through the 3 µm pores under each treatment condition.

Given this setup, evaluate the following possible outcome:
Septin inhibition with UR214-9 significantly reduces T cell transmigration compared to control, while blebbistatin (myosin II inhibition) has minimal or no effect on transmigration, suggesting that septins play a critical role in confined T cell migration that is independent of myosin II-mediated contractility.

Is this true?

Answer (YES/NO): NO